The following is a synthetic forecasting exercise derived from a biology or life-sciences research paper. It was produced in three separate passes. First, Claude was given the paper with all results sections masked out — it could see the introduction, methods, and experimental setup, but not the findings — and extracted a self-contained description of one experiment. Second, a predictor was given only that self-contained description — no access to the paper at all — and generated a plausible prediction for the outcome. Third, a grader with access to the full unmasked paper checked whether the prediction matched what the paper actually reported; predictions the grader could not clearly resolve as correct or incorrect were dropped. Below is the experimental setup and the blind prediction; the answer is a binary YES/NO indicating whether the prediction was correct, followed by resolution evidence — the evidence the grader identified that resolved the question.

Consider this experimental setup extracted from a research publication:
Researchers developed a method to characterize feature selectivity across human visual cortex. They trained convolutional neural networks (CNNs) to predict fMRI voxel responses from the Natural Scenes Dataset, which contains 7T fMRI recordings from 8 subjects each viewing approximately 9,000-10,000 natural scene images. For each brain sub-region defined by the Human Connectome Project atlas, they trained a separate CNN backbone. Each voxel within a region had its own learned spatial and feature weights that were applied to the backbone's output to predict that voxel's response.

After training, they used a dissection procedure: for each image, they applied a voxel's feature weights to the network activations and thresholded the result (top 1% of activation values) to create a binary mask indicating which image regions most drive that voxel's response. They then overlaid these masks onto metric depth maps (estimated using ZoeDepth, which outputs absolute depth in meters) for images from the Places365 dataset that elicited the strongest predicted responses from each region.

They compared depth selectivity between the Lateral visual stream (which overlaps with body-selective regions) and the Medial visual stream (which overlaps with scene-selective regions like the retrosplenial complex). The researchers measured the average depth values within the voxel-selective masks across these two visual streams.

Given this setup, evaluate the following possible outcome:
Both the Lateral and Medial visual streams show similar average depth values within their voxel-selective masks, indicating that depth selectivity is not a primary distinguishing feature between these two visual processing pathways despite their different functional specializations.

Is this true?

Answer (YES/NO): NO